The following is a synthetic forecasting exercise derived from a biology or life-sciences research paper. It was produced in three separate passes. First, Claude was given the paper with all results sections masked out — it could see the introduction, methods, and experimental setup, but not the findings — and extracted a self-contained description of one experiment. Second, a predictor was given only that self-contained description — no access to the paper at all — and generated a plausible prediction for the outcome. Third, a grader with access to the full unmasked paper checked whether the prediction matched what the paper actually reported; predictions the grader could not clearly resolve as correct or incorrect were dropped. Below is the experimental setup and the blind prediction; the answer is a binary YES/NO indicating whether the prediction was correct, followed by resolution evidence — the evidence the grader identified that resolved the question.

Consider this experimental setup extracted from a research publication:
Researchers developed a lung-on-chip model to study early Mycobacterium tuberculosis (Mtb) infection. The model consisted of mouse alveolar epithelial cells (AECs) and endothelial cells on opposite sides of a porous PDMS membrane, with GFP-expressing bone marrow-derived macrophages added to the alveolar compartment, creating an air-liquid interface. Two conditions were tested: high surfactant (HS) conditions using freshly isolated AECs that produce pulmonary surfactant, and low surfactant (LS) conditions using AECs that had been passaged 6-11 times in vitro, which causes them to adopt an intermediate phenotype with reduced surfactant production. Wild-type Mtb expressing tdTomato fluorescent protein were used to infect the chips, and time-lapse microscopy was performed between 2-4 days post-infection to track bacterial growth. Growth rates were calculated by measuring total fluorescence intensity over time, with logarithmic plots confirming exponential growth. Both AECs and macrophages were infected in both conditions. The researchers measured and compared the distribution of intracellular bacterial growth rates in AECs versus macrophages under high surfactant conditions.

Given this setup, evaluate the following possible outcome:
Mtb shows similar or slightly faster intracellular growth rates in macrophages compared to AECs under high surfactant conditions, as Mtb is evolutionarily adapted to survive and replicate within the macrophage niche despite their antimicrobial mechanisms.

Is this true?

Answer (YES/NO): NO